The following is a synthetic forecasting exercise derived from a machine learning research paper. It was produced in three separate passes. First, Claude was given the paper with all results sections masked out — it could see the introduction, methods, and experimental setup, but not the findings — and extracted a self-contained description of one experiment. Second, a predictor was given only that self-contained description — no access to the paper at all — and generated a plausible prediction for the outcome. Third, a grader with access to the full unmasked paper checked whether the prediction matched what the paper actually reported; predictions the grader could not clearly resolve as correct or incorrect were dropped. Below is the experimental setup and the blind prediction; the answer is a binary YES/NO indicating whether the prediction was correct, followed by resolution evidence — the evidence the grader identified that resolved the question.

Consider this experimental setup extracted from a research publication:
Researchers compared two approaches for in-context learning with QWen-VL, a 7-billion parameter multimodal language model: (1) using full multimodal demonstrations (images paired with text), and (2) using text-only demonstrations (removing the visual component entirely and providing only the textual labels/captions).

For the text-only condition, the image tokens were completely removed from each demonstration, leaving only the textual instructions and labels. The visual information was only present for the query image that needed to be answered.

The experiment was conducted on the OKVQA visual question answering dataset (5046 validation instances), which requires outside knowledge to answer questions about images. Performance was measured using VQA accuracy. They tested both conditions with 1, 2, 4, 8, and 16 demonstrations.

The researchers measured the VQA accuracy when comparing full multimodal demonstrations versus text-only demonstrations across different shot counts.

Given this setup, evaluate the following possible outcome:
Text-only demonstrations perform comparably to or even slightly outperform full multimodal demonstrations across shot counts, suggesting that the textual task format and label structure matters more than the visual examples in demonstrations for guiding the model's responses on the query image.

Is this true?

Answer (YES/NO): YES